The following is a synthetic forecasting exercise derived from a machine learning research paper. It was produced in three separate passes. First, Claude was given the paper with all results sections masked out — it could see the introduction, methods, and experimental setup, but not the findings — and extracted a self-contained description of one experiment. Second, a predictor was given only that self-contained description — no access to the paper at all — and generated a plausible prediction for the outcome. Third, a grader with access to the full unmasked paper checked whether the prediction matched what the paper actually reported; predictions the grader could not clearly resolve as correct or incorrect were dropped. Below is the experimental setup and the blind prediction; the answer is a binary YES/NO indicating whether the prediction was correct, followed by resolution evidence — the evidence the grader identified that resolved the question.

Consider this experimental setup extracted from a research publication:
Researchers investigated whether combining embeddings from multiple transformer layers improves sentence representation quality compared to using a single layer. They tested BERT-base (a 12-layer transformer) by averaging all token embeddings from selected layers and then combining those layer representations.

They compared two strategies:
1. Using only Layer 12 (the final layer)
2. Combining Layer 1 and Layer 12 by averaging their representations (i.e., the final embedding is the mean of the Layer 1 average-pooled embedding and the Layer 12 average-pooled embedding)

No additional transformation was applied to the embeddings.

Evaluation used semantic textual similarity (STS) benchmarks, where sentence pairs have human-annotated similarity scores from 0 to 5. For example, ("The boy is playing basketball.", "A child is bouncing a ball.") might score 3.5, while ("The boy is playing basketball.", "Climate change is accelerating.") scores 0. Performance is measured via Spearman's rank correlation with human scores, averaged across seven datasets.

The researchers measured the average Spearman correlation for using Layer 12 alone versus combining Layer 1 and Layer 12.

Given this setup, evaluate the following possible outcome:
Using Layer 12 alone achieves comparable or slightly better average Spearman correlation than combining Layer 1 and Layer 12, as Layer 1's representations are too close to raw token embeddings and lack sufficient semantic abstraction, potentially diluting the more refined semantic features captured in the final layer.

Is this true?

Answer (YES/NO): NO